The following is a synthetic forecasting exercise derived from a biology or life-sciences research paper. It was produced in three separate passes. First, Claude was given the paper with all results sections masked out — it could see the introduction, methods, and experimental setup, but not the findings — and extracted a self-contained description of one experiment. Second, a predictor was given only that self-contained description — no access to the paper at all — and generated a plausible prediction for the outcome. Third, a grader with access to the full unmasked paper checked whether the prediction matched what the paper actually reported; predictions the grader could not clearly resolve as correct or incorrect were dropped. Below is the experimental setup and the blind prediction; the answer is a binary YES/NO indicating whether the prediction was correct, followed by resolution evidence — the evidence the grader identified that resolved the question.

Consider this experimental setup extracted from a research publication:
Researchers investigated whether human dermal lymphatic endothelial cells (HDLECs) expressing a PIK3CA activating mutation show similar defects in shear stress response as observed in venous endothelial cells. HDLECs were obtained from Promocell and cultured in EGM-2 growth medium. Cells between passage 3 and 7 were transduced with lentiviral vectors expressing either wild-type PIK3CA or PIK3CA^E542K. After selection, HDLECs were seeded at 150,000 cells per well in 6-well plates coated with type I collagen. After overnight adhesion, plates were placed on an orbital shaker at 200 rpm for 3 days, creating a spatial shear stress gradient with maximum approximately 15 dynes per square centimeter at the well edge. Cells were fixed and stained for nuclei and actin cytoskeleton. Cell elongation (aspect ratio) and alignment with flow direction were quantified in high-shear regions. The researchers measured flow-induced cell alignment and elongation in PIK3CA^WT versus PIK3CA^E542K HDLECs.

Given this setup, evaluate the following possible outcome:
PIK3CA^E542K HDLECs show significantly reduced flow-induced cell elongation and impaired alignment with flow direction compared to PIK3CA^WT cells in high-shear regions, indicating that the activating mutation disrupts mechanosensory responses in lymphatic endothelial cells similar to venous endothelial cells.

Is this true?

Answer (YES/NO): YES